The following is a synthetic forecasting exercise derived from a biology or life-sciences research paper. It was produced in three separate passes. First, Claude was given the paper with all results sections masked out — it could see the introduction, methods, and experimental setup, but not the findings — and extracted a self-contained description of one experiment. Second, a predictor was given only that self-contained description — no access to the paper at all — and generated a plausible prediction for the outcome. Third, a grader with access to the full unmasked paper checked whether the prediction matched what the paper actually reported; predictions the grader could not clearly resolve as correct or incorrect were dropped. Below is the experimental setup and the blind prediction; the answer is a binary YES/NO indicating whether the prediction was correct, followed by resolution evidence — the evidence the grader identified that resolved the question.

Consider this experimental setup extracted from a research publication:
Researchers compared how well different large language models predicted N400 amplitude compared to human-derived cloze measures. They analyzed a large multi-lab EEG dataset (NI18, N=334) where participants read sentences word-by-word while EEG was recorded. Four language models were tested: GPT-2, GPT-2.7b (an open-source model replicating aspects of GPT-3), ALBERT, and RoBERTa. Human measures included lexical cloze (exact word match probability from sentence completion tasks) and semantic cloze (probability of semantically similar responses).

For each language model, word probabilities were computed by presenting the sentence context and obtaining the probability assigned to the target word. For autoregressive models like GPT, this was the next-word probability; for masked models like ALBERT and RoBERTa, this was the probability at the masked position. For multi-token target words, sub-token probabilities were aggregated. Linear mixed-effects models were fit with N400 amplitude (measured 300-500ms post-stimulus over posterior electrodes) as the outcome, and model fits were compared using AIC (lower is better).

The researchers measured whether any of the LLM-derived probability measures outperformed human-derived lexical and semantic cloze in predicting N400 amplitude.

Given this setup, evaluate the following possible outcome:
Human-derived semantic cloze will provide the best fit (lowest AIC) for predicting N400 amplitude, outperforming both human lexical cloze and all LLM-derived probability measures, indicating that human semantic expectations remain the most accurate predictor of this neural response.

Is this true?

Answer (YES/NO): YES